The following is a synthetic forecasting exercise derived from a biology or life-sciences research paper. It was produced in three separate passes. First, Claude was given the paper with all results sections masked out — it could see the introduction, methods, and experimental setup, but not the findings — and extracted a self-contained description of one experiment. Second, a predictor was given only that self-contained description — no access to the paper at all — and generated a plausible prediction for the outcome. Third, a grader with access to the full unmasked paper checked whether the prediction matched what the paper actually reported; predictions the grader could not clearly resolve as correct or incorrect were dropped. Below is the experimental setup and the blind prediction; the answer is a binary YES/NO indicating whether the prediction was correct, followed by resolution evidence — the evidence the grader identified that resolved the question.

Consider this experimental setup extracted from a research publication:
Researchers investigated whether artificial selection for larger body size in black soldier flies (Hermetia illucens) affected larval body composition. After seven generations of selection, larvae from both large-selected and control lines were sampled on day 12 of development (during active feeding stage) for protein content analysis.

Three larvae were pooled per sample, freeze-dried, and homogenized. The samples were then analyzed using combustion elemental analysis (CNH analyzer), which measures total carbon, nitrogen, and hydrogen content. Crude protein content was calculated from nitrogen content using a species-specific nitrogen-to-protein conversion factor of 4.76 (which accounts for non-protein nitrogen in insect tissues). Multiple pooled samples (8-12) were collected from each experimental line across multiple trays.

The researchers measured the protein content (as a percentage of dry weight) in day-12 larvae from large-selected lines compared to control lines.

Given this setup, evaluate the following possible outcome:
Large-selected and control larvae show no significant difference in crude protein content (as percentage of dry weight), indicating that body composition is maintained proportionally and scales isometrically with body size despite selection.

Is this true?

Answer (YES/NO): NO